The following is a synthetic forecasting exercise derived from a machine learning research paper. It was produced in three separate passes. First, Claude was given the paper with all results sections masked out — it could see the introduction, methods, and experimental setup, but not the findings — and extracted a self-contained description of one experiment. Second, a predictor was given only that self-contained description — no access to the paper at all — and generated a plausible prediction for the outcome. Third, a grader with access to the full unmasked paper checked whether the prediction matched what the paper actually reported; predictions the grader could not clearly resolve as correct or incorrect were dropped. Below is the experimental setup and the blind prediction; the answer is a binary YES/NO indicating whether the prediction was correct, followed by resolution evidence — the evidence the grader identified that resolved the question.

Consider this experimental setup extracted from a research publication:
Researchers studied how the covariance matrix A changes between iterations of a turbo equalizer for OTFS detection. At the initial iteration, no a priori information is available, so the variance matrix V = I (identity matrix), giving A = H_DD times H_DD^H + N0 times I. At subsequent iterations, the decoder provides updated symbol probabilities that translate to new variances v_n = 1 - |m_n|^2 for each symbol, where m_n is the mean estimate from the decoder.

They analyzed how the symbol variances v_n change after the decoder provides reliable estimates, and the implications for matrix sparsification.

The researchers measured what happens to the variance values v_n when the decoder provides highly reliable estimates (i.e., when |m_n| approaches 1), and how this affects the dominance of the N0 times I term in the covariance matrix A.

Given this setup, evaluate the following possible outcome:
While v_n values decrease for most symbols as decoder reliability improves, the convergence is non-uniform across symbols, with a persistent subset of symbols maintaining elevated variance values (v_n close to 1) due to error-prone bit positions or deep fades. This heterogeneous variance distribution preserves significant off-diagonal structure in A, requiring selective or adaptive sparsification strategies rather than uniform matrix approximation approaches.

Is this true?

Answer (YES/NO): NO